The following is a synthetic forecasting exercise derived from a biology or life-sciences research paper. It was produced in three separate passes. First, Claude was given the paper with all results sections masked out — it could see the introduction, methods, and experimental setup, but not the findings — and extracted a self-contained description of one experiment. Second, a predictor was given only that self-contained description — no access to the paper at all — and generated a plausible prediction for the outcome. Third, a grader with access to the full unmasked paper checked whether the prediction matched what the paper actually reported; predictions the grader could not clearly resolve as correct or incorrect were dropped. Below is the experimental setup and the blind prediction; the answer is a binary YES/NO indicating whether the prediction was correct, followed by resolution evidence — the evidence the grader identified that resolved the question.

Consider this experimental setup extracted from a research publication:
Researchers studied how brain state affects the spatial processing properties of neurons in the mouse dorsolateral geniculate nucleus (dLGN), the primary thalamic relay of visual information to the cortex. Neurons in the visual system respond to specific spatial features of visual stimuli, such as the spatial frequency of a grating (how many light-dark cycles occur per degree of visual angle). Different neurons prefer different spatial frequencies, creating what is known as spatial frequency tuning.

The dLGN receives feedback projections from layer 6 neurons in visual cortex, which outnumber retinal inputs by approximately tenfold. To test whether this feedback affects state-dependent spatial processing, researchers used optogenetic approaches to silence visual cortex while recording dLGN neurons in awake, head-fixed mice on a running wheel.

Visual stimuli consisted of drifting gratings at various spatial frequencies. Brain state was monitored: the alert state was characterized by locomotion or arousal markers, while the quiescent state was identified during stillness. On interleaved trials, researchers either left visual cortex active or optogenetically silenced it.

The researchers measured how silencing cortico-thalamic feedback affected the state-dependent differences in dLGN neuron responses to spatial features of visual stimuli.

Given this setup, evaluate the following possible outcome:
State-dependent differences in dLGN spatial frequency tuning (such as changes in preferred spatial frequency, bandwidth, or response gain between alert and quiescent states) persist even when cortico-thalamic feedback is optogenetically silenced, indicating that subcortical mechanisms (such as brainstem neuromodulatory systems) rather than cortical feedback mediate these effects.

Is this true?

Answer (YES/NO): NO